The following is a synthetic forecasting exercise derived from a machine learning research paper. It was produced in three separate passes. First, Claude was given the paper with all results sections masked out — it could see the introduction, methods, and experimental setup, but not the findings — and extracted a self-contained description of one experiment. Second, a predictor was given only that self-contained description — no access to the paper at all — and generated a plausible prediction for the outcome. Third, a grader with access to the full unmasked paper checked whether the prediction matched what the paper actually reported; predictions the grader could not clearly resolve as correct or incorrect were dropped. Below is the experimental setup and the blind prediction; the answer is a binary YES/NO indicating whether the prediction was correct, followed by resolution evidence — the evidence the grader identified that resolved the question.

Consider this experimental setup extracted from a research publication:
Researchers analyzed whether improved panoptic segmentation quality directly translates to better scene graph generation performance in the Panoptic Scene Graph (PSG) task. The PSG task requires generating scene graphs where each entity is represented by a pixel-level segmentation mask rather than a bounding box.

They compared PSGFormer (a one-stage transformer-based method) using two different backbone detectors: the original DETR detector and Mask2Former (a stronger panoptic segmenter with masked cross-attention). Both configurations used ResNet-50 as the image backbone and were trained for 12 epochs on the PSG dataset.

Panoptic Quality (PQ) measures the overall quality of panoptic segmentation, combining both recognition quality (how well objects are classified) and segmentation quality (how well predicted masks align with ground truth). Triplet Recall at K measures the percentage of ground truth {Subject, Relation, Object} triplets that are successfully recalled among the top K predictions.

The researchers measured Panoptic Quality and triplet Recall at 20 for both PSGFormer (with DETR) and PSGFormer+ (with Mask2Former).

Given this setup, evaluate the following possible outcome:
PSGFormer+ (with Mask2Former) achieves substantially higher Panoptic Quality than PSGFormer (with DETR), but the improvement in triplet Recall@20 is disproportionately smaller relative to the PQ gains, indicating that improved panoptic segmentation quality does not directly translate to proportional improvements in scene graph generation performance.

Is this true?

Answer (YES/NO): YES